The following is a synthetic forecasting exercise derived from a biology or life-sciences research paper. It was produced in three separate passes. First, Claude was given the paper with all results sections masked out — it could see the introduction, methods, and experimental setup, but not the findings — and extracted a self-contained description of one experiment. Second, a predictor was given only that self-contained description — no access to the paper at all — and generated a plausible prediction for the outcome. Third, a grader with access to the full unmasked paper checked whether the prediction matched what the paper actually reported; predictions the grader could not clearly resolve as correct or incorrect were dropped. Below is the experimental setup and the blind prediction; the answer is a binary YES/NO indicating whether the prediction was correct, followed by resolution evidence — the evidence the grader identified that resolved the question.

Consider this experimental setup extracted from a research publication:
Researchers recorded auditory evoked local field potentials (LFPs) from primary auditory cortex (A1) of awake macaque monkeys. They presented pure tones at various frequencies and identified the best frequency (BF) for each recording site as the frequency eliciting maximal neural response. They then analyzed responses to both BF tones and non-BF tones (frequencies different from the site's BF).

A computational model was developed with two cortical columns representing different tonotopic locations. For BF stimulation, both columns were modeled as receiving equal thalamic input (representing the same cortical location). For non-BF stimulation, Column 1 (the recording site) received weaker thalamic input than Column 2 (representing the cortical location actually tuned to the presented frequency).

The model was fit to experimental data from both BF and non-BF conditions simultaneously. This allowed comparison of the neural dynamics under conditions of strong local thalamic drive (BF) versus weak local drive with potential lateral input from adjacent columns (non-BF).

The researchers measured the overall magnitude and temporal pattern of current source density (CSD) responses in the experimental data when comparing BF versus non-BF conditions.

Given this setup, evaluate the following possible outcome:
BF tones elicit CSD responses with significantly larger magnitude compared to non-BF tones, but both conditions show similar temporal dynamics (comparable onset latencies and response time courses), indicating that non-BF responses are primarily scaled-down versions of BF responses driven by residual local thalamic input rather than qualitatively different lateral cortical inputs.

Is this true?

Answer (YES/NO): NO